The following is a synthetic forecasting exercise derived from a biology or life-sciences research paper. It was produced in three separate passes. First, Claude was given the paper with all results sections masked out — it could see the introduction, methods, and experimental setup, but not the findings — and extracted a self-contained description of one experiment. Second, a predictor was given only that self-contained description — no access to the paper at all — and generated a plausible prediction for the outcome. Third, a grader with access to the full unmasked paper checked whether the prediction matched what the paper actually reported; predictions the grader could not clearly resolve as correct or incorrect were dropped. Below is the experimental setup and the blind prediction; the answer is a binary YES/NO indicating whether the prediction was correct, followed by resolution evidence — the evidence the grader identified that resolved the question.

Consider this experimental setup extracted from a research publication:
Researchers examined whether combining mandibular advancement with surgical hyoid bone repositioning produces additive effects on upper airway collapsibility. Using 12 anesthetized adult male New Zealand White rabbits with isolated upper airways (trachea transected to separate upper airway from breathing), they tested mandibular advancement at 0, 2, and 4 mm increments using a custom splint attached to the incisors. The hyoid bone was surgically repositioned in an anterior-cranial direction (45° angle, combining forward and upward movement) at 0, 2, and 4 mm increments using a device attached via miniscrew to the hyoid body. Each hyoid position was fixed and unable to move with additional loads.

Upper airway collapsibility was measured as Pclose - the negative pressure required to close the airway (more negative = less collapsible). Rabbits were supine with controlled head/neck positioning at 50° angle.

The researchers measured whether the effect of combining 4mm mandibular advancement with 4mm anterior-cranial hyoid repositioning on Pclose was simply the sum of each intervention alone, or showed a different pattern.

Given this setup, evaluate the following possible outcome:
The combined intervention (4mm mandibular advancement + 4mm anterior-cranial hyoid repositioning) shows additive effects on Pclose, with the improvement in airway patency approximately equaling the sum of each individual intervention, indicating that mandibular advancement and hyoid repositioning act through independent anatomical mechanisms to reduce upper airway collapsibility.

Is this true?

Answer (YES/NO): YES